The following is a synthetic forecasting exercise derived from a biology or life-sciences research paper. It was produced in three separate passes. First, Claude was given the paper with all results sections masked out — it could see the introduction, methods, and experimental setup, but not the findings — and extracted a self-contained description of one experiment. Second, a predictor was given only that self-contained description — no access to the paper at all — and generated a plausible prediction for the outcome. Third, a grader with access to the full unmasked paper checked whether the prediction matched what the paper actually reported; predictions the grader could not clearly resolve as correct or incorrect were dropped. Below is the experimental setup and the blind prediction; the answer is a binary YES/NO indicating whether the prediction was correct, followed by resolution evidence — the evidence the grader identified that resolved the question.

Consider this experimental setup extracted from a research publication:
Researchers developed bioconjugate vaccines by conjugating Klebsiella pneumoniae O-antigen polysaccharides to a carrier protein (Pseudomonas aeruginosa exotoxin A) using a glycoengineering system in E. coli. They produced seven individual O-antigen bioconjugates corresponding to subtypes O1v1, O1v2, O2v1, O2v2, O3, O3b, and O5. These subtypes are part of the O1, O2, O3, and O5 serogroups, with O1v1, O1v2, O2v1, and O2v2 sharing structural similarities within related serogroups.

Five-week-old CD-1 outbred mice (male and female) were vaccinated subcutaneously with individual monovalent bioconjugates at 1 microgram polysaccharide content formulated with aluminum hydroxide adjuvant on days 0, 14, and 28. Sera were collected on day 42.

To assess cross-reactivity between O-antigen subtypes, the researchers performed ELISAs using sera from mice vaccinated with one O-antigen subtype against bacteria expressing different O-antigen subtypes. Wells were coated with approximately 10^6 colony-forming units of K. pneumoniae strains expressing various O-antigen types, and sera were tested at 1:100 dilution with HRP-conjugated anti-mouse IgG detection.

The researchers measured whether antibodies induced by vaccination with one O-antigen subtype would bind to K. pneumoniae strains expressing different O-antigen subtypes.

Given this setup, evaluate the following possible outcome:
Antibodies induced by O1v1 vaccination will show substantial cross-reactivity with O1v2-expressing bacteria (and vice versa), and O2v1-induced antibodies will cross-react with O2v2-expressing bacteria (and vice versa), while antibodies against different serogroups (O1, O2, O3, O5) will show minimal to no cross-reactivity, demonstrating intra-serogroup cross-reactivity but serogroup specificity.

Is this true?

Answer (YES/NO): NO